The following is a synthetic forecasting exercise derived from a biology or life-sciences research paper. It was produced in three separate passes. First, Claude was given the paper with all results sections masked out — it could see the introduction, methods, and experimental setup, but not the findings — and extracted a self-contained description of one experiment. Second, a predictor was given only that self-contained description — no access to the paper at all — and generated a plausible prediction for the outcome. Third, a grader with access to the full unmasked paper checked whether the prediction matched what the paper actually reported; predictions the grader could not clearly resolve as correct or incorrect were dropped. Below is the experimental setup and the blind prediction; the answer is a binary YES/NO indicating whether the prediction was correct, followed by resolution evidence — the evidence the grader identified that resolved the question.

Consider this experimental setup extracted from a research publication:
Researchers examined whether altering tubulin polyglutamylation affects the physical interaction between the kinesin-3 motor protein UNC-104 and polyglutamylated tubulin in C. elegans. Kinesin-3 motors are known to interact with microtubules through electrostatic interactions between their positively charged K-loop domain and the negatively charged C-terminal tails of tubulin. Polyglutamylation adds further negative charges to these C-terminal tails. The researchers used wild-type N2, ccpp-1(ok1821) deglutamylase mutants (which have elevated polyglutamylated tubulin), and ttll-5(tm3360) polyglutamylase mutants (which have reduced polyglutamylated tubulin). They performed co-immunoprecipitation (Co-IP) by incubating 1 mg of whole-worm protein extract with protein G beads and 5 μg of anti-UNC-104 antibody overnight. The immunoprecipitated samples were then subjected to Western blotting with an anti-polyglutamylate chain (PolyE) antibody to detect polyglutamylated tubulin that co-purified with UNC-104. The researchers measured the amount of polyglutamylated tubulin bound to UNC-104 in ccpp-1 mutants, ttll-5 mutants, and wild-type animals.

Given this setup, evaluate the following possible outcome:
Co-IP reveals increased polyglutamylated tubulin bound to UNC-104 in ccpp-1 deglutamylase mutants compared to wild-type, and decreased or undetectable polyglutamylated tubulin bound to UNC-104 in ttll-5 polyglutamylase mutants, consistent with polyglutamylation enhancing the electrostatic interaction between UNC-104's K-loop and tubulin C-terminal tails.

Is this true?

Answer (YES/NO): YES